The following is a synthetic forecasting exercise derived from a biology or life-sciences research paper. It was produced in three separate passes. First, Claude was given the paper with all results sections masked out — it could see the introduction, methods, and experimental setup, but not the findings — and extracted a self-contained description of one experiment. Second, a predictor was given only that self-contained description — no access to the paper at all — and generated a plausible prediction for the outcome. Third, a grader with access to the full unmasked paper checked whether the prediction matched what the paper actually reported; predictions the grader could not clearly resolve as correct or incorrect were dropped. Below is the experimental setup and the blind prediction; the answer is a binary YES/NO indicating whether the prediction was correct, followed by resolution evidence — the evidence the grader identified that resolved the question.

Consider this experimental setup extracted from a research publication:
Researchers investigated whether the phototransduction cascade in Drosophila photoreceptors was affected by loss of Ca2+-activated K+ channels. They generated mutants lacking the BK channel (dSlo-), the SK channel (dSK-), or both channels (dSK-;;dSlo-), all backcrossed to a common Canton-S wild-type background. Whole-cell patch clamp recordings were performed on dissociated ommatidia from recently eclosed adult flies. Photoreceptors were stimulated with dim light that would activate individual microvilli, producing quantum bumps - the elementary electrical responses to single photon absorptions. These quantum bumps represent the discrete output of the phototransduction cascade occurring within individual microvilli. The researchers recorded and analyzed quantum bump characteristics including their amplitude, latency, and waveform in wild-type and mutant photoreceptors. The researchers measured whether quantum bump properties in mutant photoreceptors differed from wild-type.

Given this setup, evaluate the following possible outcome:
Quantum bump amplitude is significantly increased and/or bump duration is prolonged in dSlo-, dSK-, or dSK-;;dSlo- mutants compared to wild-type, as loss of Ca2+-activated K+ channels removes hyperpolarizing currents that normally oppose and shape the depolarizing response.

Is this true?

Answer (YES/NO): NO